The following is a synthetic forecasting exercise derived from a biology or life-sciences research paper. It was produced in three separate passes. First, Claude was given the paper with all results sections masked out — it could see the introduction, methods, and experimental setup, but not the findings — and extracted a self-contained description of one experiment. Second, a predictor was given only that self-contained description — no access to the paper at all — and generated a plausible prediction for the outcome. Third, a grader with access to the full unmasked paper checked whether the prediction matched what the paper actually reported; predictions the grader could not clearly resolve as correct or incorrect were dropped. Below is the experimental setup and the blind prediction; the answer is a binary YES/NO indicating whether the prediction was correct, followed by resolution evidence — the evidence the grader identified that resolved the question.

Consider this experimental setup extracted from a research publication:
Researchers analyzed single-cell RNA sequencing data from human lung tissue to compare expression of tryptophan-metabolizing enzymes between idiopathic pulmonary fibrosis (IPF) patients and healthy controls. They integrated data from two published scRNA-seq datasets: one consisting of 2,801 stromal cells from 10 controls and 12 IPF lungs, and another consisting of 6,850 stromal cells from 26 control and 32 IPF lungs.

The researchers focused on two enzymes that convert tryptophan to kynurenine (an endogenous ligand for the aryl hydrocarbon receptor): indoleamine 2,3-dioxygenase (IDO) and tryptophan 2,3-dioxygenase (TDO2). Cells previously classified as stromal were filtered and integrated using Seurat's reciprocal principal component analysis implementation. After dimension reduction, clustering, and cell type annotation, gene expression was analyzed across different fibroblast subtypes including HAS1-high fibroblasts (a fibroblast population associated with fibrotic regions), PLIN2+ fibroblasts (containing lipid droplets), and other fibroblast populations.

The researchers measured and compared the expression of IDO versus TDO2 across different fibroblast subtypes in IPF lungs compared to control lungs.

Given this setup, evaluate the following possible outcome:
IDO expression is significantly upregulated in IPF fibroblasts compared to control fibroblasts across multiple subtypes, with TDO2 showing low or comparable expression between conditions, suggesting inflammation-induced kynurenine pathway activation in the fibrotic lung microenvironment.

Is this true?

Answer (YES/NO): NO